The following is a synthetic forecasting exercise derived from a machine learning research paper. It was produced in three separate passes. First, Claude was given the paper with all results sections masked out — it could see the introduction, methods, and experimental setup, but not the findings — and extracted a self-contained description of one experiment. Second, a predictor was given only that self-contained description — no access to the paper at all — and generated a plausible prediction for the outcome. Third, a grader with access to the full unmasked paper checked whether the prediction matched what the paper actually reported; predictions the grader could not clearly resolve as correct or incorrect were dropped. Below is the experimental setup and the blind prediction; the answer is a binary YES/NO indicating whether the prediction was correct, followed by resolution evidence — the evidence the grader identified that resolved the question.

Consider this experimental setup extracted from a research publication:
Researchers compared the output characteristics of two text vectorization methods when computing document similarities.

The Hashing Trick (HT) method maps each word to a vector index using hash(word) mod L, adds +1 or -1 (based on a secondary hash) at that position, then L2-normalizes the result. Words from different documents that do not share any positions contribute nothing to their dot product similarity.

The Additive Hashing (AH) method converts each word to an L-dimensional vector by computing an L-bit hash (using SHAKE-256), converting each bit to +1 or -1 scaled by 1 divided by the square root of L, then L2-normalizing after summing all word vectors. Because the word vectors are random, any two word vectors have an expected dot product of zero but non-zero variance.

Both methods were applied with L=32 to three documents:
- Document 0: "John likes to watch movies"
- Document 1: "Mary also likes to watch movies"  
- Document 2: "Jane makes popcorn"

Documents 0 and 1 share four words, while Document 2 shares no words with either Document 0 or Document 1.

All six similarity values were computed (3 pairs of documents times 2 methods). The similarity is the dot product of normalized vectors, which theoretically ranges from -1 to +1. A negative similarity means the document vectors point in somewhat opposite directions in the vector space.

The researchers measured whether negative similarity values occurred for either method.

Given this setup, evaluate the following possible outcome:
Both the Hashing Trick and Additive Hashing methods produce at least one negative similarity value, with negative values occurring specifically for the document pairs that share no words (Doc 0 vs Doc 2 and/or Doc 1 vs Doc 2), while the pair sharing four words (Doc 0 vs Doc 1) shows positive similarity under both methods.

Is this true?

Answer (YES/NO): NO